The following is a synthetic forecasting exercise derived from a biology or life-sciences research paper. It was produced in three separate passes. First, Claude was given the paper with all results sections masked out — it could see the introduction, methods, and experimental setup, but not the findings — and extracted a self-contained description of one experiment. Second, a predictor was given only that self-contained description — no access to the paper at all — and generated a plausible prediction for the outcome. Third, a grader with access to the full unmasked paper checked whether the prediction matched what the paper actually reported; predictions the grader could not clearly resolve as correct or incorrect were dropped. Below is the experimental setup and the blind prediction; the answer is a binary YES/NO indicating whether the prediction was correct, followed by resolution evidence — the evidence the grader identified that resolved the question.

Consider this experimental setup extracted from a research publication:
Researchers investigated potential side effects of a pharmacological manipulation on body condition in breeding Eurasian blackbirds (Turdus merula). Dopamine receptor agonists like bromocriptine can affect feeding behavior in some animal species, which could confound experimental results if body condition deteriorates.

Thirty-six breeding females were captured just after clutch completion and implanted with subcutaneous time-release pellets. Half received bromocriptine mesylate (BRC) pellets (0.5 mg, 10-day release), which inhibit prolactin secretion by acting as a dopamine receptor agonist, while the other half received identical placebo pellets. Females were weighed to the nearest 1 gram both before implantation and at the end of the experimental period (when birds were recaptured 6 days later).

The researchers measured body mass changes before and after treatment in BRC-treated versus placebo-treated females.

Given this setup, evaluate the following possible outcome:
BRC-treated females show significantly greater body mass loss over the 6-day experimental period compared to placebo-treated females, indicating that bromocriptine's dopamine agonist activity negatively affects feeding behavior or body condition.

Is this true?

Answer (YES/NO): NO